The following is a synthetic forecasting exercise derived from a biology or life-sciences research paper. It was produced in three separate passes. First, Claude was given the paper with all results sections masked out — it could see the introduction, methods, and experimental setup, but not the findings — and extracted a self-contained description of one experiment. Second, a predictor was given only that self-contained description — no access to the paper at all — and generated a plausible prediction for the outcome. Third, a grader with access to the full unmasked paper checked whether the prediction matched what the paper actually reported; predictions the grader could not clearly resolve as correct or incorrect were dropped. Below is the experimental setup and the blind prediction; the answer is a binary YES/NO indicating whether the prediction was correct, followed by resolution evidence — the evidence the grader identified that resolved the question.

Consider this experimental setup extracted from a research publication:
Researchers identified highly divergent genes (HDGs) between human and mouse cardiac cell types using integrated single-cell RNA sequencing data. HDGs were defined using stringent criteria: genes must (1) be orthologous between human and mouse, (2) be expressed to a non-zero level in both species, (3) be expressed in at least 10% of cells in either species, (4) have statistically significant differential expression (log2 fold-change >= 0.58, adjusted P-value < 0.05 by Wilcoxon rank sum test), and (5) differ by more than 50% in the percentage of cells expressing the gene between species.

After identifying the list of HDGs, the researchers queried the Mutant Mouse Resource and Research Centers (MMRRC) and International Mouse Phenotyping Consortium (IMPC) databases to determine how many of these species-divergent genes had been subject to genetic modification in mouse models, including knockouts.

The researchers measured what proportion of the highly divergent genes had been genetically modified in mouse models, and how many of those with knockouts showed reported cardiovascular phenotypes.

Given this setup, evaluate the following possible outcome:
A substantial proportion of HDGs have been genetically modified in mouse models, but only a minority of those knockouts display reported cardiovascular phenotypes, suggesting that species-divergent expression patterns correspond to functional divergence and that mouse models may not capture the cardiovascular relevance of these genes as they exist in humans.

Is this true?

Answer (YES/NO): YES